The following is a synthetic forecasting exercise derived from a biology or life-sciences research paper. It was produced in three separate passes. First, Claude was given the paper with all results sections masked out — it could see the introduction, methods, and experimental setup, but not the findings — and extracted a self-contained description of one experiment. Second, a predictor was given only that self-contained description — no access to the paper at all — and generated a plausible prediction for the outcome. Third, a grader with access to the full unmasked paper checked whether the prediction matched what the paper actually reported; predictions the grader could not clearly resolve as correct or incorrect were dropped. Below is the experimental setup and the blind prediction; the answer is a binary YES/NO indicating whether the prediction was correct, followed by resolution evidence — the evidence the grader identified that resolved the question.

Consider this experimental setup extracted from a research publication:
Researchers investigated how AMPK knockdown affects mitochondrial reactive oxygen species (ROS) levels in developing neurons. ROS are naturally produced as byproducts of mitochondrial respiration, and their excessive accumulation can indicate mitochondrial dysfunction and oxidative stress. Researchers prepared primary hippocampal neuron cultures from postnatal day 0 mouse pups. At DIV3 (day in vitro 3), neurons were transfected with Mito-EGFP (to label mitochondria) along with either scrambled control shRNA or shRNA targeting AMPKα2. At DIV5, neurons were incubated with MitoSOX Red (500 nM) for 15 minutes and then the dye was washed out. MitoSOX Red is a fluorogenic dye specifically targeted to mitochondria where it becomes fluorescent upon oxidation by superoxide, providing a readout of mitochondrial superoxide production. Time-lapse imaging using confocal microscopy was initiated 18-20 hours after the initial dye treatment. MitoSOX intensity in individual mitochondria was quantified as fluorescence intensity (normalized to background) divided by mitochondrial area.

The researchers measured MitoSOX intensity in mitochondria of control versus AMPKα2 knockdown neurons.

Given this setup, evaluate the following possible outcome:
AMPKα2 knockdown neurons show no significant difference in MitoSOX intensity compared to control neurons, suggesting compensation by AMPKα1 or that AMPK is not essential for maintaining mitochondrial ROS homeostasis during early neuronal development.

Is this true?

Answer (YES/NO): NO